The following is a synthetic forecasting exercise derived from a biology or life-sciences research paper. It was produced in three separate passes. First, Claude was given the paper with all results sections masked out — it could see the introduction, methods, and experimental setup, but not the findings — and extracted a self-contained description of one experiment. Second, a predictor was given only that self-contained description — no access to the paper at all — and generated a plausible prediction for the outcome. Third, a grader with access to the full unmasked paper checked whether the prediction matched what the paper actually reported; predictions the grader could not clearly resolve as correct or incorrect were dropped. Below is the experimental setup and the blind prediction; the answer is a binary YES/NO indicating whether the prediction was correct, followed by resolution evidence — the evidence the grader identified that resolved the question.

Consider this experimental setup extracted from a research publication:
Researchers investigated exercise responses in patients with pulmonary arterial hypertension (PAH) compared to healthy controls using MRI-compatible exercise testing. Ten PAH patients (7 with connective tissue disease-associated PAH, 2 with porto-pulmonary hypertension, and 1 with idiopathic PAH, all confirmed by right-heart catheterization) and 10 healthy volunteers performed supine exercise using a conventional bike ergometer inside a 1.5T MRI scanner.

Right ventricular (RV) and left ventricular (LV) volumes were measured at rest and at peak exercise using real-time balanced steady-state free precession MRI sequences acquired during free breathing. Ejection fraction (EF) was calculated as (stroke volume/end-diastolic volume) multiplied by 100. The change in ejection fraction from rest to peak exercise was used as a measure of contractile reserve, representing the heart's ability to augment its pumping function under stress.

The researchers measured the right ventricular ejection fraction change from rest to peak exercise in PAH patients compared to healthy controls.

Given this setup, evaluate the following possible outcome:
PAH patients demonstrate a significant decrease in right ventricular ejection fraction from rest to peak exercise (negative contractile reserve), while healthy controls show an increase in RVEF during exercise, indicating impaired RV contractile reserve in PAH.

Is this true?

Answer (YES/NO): NO